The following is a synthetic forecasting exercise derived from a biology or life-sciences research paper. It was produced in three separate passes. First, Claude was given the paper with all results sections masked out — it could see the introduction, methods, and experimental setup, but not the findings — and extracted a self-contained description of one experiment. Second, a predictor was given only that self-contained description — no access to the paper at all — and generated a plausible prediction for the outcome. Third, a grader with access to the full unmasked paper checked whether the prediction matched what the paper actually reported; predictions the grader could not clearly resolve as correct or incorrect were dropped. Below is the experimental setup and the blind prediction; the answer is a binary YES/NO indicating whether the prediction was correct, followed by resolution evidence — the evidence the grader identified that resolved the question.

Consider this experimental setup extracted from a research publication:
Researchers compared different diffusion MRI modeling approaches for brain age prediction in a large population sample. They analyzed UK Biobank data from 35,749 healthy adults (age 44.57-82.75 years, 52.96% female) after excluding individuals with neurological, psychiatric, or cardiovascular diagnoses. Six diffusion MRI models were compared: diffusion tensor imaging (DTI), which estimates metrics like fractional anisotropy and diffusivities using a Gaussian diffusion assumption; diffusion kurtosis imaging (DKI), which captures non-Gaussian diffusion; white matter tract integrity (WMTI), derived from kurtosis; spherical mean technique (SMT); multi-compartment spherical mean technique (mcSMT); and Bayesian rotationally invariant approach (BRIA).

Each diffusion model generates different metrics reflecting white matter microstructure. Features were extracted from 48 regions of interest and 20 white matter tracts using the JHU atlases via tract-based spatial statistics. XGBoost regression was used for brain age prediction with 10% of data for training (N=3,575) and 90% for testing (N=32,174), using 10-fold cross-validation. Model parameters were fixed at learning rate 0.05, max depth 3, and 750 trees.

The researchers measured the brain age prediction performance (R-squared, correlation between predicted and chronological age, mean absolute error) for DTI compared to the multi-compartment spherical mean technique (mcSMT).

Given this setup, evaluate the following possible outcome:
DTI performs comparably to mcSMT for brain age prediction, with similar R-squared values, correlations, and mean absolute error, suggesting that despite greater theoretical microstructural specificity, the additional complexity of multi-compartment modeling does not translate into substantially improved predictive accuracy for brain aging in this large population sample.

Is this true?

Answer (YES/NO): NO